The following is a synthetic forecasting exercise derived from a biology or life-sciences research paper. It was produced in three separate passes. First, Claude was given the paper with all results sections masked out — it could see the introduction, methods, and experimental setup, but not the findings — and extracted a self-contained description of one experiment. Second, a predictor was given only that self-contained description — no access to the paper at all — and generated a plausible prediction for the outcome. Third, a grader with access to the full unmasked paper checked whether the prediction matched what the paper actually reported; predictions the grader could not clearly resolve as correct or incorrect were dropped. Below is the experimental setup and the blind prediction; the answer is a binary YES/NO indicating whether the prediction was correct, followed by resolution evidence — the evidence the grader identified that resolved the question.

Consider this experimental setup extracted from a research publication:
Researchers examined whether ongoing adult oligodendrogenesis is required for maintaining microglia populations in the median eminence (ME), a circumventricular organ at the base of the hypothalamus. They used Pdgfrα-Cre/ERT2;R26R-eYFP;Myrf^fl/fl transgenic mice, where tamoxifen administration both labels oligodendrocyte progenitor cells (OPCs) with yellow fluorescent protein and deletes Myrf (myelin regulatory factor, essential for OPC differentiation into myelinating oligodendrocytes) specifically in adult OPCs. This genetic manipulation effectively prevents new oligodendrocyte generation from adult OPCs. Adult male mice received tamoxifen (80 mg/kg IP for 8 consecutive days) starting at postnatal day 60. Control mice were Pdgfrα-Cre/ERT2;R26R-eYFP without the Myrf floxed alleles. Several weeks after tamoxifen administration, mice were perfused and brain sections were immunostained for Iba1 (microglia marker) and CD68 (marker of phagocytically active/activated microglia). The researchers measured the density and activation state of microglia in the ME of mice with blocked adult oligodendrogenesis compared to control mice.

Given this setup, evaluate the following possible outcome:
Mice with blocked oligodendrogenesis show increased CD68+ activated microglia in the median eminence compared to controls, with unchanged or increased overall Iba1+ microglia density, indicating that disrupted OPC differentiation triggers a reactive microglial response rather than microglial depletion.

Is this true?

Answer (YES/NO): NO